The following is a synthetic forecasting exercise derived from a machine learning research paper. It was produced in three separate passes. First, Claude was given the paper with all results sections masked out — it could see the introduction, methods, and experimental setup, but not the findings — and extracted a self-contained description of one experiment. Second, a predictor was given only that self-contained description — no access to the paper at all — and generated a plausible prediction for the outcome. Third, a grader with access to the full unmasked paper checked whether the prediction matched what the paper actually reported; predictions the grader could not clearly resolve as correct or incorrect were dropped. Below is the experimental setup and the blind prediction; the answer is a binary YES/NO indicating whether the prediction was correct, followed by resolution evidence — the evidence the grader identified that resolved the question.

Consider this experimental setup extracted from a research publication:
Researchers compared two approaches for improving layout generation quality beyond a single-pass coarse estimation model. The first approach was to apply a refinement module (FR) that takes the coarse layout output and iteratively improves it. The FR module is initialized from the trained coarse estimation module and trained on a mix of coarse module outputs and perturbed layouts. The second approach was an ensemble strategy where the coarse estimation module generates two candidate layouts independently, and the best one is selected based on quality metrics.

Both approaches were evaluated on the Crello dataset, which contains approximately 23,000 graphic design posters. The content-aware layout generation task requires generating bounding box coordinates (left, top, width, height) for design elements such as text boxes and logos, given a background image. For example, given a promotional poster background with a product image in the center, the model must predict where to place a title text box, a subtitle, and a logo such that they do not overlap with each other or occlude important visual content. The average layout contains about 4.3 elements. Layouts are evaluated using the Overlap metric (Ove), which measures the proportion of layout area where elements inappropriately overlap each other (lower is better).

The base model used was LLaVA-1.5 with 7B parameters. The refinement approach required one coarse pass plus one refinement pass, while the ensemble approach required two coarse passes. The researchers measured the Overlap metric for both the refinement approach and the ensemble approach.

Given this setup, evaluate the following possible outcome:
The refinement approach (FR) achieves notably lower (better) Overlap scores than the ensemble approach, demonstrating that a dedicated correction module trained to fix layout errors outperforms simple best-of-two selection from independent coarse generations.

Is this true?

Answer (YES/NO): YES